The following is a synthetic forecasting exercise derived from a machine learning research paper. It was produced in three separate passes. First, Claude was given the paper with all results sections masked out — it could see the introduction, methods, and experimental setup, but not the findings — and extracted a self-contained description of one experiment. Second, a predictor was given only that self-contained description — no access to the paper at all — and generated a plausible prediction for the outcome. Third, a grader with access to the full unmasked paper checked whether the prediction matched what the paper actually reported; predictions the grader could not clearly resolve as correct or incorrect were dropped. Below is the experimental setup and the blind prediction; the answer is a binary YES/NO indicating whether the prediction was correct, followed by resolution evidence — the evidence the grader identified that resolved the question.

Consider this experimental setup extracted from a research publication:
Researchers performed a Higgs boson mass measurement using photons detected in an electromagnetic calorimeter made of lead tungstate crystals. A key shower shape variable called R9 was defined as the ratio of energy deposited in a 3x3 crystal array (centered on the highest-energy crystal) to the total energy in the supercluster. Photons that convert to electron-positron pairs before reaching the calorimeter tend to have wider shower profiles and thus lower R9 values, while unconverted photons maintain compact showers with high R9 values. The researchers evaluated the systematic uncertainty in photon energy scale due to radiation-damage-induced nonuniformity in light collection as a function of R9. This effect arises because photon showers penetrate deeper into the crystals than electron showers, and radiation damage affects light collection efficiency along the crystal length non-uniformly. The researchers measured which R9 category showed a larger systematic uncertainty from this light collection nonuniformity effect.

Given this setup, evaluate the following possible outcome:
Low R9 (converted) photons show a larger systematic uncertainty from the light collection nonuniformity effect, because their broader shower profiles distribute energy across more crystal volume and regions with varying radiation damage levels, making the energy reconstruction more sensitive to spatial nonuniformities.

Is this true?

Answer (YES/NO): NO